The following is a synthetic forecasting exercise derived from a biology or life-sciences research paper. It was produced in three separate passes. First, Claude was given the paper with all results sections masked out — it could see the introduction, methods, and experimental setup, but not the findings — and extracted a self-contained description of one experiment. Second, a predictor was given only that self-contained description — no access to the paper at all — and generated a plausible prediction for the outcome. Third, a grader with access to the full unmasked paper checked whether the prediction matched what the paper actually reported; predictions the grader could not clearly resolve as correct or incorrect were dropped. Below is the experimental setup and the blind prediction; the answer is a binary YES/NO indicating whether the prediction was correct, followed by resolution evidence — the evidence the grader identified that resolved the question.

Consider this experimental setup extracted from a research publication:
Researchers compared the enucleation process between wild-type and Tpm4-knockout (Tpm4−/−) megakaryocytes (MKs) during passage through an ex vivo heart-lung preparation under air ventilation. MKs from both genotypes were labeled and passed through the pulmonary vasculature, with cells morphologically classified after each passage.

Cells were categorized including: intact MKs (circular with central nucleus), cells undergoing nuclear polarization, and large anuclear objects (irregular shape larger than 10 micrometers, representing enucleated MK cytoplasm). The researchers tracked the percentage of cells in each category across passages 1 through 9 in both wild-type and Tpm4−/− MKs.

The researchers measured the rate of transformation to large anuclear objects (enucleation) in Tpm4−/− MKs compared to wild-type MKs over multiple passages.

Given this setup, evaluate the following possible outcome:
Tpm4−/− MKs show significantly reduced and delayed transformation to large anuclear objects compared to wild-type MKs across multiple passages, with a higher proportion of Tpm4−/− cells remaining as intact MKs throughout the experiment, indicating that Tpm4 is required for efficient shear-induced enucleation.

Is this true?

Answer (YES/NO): NO